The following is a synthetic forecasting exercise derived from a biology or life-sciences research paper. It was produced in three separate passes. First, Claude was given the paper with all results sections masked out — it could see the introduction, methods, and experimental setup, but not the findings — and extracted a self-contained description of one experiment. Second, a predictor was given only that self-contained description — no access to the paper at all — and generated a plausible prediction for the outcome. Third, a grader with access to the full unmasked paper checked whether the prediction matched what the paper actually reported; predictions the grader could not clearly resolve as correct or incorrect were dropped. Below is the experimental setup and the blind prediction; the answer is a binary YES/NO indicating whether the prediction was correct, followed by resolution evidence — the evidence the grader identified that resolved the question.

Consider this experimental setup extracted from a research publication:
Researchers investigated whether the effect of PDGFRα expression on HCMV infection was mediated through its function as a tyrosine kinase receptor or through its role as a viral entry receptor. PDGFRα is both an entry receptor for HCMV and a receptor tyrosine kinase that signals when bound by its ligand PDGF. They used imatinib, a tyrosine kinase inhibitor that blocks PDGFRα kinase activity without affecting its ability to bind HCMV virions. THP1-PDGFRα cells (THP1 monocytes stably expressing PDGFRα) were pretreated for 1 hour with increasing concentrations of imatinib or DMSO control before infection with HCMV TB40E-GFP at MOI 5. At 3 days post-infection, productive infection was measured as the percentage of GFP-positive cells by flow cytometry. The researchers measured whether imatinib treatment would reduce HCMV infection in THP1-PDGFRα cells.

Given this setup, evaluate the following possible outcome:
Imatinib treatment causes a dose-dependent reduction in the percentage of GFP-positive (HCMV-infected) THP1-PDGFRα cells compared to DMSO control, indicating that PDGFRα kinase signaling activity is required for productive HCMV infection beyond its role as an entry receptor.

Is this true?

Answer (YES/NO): NO